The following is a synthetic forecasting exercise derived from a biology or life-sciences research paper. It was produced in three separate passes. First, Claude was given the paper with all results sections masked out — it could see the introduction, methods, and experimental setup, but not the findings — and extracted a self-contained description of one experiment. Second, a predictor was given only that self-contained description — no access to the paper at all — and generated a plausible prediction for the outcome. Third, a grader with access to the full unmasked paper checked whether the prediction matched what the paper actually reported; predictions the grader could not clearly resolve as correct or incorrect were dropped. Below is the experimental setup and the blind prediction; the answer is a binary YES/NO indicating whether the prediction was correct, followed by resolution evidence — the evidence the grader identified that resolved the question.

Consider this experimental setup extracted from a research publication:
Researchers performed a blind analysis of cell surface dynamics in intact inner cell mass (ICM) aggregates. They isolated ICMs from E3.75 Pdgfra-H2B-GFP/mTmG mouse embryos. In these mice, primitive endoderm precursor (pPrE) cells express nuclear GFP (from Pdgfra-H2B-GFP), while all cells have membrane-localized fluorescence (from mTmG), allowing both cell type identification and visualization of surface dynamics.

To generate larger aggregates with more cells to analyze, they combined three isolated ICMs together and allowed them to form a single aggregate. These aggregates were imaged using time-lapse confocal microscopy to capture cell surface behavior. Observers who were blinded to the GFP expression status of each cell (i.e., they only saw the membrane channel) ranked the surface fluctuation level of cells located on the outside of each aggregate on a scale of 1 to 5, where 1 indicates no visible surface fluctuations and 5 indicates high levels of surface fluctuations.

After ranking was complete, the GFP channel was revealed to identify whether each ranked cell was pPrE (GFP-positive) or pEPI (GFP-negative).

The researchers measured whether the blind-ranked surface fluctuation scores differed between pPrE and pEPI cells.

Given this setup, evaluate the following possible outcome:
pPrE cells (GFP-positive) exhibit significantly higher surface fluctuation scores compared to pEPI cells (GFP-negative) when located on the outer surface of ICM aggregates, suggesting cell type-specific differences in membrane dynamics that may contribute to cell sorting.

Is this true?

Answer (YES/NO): YES